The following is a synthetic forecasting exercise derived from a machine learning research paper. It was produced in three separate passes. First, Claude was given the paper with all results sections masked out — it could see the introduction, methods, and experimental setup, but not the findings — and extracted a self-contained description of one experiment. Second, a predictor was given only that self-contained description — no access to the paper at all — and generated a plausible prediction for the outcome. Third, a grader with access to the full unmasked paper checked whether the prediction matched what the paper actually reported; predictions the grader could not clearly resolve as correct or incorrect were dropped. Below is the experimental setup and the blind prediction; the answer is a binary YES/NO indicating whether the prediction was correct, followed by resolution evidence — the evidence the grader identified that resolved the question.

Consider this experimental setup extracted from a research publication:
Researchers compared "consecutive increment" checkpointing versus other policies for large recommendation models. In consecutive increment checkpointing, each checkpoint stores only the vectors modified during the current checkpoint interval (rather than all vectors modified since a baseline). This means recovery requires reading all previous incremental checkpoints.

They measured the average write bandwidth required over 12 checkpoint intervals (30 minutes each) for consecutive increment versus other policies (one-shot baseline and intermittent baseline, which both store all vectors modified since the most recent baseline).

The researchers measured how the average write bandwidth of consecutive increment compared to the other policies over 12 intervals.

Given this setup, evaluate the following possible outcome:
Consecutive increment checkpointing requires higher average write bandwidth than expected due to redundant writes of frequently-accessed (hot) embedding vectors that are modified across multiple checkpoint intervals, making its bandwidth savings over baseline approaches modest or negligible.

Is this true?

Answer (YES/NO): NO